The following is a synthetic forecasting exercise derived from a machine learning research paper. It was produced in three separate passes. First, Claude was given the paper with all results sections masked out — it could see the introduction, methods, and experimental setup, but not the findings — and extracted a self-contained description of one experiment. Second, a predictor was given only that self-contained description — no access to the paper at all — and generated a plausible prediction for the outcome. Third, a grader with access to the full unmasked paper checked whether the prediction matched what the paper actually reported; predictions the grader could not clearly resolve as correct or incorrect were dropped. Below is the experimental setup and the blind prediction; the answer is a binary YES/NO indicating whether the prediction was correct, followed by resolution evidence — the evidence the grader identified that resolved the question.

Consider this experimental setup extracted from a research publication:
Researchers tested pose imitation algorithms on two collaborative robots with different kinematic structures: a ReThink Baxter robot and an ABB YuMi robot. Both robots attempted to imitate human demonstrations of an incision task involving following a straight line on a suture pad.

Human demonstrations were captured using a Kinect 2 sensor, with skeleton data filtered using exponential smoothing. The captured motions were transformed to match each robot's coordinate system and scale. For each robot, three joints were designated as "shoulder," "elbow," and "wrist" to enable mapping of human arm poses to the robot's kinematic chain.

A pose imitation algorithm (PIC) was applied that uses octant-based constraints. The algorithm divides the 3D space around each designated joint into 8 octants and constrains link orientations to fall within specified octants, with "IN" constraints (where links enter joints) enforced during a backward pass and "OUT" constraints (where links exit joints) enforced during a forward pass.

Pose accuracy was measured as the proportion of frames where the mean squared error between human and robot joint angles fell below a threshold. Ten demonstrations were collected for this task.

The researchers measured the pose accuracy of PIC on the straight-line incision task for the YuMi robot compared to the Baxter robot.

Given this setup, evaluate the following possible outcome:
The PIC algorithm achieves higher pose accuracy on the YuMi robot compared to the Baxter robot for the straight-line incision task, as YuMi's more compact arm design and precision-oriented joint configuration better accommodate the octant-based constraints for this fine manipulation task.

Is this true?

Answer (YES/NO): YES